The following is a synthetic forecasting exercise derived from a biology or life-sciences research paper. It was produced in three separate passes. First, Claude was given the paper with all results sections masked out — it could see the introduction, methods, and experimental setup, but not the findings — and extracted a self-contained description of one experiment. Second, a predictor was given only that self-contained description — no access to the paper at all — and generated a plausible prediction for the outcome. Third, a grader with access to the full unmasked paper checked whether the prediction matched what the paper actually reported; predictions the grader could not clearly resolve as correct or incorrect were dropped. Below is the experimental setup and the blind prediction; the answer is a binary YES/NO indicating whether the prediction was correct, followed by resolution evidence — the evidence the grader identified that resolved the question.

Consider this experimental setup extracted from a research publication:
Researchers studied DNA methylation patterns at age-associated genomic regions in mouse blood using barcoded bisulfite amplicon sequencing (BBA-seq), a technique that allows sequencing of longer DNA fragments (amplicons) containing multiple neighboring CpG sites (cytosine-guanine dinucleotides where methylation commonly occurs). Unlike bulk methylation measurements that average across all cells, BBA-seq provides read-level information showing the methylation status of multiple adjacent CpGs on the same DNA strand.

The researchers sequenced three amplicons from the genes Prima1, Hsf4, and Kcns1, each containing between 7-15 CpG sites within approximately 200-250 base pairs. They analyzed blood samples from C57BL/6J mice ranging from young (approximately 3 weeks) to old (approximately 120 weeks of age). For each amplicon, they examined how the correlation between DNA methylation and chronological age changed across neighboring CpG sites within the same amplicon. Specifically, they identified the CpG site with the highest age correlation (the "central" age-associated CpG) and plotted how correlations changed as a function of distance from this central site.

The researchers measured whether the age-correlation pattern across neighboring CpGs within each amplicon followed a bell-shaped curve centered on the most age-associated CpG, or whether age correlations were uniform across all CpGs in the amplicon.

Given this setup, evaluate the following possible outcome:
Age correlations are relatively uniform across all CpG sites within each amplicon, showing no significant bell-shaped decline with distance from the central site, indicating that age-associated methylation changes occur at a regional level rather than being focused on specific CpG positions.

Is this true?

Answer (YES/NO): NO